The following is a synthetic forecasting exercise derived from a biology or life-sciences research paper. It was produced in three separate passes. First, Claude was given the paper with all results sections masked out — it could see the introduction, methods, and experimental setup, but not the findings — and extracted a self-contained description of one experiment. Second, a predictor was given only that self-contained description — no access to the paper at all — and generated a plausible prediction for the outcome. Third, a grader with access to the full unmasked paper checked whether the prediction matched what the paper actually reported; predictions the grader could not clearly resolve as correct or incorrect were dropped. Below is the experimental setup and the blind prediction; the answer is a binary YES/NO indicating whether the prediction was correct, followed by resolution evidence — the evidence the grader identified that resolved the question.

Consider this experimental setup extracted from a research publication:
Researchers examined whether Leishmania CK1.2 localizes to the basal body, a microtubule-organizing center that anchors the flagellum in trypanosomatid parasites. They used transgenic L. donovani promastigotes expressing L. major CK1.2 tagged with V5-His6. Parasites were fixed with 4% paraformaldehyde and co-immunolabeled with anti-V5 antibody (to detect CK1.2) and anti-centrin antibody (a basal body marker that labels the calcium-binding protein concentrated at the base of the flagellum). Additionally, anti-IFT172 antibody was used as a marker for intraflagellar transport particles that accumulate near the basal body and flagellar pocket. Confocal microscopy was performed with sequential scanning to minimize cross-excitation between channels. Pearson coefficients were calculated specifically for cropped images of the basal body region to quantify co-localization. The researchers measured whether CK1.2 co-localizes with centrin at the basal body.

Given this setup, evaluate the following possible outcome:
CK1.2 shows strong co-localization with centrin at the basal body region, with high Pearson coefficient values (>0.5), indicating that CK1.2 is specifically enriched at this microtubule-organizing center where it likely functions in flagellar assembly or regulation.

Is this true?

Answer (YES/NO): YES